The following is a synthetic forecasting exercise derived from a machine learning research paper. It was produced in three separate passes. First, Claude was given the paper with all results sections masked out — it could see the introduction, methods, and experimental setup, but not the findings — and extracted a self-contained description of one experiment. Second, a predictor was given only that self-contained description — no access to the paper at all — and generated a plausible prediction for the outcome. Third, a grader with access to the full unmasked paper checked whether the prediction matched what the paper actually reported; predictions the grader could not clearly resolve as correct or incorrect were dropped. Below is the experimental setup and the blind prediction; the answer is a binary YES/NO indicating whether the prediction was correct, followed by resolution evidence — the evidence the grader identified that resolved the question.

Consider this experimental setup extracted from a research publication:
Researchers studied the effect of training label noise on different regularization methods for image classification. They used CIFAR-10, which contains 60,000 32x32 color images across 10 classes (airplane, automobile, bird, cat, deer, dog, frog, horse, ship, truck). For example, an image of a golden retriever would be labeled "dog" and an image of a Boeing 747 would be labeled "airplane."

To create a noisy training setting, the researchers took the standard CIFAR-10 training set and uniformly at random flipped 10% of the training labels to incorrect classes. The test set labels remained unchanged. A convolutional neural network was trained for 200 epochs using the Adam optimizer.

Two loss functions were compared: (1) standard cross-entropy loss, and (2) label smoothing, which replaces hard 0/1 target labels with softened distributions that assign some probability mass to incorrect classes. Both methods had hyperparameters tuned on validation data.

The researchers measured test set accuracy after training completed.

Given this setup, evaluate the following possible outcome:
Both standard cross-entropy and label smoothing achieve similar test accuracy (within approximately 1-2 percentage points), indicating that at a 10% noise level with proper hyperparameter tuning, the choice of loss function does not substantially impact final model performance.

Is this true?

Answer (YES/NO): NO